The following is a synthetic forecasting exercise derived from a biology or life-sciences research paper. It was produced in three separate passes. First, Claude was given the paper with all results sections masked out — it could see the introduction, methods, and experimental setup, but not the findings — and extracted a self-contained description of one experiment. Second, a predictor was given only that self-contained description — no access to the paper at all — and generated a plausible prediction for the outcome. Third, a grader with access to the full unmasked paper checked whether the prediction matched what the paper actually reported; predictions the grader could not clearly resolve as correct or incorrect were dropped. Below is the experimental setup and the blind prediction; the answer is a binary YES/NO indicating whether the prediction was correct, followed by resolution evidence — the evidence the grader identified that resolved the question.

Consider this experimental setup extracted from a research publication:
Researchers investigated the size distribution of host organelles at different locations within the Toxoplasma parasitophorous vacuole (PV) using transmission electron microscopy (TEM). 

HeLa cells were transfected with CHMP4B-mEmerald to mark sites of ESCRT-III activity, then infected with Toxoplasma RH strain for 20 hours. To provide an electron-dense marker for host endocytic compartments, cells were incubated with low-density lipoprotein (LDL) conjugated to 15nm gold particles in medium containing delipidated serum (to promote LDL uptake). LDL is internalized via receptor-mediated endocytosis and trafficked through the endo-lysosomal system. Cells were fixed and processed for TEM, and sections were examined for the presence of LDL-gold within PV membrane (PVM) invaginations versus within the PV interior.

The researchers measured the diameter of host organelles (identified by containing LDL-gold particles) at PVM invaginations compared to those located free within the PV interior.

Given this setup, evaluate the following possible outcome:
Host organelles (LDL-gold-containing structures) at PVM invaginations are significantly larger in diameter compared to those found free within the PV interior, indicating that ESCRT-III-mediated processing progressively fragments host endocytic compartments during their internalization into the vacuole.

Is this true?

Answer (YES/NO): NO